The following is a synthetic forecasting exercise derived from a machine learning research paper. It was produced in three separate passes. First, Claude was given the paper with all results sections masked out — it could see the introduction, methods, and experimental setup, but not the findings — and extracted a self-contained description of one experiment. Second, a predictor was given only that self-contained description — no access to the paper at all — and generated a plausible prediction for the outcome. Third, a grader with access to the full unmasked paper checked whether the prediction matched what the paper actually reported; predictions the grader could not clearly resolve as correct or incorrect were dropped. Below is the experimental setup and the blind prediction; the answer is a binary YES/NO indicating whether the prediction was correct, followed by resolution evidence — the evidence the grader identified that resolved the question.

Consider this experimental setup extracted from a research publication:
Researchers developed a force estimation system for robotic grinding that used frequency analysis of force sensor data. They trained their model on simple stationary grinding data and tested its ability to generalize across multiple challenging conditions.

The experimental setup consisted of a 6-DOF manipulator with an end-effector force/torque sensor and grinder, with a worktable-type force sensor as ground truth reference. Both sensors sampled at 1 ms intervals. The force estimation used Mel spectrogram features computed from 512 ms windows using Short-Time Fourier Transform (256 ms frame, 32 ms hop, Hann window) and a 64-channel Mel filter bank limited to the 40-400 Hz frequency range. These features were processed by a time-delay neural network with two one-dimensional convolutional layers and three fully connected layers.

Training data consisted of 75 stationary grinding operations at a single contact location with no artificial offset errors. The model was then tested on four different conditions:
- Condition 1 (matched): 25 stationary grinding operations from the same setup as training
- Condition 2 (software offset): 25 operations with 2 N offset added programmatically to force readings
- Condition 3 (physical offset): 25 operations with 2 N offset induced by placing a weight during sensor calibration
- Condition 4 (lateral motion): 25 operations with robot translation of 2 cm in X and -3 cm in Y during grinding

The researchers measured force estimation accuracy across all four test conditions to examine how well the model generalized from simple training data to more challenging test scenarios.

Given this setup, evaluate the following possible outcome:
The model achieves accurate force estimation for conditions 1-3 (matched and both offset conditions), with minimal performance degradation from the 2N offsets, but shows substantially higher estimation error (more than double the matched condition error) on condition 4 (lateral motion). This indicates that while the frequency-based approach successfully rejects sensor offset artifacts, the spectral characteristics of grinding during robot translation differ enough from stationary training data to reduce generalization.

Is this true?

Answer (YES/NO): YES